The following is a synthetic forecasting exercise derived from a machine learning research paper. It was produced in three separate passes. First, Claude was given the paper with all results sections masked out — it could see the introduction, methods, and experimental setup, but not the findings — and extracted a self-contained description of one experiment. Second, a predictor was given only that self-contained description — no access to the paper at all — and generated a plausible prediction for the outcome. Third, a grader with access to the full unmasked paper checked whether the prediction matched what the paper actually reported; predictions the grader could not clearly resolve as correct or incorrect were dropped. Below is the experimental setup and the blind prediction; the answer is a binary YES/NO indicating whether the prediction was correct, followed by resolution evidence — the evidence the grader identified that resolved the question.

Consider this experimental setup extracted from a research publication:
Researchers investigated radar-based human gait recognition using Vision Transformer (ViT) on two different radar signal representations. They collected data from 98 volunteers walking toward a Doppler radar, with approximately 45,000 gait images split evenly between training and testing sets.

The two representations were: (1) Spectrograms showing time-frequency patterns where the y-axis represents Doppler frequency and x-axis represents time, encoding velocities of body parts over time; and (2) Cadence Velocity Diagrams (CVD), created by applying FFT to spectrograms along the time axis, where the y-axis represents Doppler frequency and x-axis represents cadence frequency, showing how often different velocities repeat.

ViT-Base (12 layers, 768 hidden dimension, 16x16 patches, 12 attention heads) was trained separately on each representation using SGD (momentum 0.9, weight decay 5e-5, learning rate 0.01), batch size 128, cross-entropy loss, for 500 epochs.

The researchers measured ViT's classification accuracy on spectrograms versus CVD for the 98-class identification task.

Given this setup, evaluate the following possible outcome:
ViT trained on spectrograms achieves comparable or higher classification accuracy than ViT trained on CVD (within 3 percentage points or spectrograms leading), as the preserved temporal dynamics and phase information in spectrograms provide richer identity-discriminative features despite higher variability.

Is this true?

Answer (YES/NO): YES